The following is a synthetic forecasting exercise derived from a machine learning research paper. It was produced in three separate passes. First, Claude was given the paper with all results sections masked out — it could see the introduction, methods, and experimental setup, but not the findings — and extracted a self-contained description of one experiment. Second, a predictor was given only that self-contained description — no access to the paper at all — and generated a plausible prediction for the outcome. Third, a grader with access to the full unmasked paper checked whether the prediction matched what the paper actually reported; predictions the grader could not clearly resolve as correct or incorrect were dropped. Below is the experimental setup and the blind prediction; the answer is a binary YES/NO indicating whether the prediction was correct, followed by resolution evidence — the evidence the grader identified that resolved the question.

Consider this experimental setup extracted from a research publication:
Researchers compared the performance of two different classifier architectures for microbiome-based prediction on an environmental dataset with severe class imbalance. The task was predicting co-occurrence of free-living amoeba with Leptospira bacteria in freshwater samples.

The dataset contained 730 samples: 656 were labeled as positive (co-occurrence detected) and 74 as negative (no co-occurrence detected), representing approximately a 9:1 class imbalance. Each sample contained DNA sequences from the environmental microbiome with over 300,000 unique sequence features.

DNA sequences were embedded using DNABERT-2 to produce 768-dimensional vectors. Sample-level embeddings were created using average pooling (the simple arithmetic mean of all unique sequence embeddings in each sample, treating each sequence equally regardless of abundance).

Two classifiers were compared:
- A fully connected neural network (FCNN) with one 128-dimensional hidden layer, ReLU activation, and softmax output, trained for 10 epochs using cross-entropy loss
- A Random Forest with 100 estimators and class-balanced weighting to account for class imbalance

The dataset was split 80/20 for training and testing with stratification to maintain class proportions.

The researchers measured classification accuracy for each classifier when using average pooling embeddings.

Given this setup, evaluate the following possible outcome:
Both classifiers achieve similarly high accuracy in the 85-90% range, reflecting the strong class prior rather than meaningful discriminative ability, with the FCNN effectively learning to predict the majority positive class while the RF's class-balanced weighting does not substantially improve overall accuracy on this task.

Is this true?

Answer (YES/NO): NO